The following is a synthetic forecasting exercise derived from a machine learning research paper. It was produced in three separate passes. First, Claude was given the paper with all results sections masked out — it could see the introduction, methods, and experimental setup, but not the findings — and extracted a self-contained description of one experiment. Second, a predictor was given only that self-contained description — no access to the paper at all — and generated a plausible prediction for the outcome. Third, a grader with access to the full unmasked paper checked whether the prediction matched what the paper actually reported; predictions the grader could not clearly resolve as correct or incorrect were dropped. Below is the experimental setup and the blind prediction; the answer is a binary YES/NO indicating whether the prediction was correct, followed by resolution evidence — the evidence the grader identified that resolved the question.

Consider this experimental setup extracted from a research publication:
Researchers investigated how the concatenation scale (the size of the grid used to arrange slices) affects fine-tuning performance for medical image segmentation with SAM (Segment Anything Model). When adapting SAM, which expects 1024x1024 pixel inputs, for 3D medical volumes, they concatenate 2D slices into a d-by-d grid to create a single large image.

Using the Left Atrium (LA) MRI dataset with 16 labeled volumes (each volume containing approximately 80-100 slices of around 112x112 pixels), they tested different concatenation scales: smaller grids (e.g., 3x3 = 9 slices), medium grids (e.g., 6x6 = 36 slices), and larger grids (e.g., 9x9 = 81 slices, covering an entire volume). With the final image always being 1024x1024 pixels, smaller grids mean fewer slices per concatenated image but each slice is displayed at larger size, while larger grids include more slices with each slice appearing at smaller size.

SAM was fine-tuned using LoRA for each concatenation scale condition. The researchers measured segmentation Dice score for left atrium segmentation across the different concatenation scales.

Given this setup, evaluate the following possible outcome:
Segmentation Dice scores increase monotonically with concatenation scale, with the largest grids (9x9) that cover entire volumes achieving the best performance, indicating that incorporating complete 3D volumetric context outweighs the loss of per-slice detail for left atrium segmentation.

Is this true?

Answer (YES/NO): YES